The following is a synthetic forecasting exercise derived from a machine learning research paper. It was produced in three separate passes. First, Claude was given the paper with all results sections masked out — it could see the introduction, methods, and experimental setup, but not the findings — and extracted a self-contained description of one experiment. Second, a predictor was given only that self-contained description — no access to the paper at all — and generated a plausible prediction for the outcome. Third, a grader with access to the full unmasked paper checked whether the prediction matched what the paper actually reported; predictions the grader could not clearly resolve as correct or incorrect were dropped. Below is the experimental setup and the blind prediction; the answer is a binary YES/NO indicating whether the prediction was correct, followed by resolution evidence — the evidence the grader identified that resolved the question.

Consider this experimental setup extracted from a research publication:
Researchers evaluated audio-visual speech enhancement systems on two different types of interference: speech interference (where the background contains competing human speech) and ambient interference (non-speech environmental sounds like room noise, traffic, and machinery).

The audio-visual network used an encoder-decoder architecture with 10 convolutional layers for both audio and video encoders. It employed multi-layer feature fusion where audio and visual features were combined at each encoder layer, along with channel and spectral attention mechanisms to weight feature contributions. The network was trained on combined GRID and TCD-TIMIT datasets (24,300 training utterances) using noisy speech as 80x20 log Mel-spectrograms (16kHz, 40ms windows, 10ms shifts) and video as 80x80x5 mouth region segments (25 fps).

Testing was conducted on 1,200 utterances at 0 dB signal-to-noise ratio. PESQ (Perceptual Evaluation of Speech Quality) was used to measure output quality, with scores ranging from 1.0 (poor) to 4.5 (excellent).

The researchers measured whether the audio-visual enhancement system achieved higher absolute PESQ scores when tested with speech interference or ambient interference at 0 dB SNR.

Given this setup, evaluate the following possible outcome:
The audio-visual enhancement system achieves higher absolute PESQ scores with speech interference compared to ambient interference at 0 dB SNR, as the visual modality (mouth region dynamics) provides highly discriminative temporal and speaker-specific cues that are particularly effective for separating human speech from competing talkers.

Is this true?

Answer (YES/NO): NO